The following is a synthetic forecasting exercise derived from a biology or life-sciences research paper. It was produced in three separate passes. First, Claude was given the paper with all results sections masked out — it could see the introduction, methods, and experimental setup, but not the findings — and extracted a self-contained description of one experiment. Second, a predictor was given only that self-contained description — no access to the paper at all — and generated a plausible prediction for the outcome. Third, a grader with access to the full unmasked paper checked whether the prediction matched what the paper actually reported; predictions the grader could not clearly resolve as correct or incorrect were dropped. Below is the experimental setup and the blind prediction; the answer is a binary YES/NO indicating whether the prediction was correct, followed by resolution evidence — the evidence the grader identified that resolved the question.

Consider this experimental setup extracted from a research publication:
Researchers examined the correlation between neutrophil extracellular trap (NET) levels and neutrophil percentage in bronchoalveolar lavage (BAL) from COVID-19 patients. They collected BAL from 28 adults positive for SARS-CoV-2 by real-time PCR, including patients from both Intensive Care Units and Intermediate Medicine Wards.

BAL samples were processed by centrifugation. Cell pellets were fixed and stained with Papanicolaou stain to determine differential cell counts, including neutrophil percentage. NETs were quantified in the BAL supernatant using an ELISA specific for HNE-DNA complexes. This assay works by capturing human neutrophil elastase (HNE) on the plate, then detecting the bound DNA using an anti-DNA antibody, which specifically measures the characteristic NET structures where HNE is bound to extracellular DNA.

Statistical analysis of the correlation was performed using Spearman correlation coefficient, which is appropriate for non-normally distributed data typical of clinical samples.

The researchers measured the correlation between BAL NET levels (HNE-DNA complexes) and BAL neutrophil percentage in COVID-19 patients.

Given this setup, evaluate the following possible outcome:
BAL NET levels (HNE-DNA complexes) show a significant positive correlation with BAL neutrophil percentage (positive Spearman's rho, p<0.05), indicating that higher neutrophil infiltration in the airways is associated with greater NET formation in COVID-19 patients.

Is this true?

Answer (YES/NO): YES